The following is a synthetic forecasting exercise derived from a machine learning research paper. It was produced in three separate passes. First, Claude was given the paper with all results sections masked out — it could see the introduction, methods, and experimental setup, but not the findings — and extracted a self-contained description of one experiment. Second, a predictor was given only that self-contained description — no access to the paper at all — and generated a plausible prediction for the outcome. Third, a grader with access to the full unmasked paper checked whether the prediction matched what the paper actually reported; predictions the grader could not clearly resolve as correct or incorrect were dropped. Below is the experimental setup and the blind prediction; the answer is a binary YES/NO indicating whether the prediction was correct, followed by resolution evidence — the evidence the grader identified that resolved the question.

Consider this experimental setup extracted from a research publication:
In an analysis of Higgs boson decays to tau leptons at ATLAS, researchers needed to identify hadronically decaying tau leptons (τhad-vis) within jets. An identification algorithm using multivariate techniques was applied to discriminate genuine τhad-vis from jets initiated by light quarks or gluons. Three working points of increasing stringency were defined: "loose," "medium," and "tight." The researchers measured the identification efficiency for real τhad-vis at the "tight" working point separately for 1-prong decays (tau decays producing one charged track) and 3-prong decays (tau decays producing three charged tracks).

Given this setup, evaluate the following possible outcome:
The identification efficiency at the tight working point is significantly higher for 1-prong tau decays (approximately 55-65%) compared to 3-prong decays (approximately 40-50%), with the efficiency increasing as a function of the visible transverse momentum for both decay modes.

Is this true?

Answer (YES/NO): NO